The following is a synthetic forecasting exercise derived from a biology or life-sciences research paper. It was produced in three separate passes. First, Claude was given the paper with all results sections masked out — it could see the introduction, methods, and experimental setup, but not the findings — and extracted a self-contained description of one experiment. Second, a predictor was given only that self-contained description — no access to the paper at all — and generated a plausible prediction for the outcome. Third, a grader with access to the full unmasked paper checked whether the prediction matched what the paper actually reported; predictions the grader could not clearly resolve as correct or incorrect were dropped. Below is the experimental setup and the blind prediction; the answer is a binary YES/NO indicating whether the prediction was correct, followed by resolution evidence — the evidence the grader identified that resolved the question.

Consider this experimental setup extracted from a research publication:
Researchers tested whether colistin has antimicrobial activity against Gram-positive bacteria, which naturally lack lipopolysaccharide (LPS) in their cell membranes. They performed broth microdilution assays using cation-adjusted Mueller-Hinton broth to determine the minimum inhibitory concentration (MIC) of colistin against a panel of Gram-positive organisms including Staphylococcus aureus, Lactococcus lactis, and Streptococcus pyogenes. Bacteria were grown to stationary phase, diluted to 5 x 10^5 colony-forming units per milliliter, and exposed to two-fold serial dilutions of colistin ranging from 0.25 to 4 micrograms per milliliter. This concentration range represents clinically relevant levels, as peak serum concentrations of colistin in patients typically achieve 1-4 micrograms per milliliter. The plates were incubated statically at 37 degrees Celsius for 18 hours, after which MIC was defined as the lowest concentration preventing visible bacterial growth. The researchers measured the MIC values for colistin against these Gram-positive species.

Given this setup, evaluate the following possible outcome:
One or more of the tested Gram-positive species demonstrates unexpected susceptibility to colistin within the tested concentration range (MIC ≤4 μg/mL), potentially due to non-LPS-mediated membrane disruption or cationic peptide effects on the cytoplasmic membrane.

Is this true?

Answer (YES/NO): YES